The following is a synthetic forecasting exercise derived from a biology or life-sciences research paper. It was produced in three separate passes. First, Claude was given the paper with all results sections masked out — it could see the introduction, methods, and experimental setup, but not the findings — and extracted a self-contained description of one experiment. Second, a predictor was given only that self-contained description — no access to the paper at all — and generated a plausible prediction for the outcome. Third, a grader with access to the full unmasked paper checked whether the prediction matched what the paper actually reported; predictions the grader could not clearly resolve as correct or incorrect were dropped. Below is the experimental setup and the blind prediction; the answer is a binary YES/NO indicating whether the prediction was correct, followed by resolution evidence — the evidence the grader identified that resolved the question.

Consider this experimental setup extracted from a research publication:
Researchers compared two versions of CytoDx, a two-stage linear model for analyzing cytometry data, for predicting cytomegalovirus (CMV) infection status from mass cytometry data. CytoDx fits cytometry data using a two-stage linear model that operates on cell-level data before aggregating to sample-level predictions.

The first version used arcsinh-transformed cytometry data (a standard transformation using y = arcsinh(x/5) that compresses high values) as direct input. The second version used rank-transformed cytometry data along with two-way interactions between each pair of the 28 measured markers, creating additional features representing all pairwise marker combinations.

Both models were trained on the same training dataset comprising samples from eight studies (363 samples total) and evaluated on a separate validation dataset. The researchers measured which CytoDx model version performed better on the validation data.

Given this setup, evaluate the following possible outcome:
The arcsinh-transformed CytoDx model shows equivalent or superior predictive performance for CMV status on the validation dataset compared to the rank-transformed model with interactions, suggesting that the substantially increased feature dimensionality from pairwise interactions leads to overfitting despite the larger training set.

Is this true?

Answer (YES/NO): NO